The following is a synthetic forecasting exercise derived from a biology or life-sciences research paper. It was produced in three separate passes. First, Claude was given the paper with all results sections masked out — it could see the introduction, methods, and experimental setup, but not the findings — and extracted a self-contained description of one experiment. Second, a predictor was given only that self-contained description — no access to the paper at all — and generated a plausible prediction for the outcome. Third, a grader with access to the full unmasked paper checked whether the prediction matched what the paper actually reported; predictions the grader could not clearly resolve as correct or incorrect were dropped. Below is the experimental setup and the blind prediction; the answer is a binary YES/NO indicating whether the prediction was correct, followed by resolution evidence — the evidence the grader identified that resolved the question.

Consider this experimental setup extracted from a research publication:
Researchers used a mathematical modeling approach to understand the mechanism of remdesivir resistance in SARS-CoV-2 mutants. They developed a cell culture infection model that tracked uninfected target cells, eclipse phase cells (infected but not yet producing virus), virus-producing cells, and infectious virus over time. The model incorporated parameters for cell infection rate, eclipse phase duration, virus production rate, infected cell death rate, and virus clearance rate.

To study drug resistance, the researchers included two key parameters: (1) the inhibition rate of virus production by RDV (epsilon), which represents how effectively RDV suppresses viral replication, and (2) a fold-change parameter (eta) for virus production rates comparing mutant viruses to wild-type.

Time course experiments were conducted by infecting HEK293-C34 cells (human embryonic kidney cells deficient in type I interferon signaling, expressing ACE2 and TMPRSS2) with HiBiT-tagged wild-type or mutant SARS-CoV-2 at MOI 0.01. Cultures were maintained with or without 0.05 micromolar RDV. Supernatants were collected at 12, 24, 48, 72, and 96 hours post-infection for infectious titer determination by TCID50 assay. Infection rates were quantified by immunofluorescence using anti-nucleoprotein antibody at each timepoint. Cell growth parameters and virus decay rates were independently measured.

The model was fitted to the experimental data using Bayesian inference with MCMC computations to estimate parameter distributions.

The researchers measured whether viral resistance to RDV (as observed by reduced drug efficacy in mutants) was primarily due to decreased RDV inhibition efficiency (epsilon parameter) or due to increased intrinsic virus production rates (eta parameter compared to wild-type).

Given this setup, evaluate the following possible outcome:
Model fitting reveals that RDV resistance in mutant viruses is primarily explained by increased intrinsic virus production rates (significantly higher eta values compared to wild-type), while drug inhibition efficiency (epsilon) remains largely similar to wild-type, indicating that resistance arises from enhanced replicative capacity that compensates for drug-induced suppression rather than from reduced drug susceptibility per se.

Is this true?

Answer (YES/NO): NO